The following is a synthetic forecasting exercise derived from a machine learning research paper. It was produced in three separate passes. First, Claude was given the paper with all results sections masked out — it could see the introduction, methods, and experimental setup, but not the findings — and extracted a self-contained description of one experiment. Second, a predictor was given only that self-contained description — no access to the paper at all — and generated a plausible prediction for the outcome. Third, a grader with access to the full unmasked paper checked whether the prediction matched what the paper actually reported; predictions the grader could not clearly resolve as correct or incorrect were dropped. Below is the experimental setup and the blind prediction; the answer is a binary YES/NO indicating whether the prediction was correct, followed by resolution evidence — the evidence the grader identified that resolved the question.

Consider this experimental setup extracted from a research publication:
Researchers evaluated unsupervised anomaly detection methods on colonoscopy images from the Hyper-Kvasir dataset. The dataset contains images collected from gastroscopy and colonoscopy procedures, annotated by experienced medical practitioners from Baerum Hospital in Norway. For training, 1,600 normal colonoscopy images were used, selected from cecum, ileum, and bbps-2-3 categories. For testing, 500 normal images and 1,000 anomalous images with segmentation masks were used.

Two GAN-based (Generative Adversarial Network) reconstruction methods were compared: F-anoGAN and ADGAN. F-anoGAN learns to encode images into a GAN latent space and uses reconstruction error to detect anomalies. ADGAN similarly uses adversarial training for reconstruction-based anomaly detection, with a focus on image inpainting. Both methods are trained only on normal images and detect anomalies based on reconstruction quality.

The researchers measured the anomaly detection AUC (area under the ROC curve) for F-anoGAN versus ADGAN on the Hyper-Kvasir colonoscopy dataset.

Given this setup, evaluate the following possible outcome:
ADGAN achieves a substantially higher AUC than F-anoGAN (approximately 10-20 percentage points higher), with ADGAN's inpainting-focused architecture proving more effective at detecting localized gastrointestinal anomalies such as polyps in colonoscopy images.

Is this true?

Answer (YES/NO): NO